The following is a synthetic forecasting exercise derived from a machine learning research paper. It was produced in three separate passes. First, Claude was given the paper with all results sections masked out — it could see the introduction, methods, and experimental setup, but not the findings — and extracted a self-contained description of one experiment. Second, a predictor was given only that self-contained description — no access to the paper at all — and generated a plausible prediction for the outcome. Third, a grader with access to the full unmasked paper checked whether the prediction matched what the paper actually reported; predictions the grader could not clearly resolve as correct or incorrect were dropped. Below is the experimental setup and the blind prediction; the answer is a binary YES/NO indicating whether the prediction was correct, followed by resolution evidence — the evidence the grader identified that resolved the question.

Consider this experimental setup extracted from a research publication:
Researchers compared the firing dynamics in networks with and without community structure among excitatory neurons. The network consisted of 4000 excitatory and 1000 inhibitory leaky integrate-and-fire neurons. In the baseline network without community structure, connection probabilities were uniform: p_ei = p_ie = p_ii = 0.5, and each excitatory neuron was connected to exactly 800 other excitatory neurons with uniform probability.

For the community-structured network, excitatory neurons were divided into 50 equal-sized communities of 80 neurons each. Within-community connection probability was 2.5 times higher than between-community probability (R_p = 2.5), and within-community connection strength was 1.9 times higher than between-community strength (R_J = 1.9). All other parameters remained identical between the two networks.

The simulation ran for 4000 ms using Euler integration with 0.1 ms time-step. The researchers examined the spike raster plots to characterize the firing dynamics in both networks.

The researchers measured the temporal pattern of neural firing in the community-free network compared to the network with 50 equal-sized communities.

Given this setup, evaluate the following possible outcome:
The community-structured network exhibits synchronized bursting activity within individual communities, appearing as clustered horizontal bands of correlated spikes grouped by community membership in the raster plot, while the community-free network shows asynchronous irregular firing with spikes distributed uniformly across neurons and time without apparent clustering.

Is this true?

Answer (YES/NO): YES